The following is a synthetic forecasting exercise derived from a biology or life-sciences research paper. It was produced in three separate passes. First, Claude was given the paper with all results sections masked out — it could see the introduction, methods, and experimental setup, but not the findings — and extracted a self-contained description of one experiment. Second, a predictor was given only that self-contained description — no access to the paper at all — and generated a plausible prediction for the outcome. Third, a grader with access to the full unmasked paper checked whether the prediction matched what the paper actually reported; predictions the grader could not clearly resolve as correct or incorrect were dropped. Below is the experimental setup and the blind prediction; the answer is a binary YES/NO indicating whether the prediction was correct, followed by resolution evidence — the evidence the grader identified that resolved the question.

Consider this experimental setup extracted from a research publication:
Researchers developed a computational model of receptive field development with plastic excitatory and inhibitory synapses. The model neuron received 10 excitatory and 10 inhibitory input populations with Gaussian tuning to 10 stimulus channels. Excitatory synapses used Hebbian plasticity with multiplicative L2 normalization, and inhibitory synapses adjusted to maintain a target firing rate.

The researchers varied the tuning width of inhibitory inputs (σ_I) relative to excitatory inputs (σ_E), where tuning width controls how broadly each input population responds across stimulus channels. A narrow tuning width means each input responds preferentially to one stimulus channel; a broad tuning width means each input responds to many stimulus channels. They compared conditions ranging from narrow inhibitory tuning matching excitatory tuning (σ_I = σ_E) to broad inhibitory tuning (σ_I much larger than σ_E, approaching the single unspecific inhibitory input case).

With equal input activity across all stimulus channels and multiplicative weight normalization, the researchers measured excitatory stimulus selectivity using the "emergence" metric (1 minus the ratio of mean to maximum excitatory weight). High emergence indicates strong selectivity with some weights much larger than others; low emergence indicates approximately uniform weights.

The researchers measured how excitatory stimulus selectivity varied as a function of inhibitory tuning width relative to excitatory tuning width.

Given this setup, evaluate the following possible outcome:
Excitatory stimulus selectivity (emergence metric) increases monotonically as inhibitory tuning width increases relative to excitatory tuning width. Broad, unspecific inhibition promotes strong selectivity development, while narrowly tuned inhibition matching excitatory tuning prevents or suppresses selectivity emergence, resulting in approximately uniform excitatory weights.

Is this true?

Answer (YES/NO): YES